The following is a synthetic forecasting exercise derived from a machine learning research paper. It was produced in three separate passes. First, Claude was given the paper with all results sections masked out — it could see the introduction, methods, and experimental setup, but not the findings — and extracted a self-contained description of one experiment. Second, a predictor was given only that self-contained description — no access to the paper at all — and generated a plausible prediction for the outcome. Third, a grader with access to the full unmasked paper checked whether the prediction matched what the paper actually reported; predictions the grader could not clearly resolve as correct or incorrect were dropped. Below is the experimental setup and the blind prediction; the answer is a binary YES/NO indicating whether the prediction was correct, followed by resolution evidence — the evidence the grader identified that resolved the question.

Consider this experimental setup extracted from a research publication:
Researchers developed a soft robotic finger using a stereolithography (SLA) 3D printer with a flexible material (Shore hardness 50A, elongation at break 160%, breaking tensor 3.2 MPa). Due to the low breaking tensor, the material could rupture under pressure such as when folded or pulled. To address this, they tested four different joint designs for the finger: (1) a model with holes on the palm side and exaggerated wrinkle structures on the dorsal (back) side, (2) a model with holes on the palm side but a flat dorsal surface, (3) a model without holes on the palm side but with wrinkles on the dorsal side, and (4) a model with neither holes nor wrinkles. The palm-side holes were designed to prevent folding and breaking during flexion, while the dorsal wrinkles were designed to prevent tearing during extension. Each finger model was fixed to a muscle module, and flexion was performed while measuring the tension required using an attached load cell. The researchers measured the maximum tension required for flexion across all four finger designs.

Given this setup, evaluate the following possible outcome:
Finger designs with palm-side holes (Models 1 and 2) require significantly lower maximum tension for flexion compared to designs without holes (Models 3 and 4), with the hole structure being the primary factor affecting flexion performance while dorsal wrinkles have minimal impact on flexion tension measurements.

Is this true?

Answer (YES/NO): NO